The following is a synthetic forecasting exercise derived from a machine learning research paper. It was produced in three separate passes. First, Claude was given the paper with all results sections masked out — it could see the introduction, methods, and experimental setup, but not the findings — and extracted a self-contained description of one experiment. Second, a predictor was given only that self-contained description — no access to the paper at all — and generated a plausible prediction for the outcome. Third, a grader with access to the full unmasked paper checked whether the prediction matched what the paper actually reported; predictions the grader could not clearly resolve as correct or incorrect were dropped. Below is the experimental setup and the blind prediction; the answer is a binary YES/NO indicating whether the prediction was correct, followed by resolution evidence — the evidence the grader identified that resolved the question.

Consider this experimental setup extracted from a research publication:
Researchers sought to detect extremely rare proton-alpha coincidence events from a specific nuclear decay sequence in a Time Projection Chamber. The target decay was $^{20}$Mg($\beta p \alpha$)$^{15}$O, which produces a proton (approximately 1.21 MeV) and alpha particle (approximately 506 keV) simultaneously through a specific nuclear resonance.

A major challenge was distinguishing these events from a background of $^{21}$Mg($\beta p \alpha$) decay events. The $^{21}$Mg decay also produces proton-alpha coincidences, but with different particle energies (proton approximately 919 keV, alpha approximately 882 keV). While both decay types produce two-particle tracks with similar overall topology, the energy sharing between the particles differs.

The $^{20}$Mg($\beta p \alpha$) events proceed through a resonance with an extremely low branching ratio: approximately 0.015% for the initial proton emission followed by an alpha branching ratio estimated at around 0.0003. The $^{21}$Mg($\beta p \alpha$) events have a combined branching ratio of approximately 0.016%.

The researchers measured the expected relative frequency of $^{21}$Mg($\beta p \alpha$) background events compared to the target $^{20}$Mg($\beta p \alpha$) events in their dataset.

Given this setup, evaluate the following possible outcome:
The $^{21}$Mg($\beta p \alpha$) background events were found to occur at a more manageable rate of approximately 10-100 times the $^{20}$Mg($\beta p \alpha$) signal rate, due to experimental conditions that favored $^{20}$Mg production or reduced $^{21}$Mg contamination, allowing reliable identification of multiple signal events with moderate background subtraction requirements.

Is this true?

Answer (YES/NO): NO